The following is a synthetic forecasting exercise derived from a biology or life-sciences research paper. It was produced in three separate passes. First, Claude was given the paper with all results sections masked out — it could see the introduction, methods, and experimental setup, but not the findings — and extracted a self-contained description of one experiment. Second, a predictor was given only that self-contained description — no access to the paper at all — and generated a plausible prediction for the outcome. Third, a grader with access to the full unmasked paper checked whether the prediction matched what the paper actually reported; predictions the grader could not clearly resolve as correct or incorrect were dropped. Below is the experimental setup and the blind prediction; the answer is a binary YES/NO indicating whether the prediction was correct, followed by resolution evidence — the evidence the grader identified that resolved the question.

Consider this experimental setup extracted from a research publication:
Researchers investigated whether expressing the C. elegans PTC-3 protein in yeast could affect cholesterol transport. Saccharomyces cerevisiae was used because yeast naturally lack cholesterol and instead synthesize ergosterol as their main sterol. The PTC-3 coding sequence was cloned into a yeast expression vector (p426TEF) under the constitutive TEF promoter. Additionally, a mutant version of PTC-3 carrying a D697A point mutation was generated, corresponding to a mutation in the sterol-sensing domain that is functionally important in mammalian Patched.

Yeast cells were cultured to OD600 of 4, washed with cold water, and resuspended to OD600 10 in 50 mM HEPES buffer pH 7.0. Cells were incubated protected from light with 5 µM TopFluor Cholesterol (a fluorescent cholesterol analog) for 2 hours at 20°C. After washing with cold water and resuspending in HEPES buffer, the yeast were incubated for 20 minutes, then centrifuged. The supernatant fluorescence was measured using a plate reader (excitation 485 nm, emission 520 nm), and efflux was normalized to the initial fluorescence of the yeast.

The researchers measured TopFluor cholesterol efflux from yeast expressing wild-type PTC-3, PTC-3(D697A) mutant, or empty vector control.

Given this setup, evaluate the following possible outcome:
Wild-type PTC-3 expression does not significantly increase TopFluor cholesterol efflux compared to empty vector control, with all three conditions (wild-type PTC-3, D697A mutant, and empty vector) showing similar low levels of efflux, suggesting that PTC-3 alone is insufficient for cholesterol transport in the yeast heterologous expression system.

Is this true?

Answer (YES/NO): NO